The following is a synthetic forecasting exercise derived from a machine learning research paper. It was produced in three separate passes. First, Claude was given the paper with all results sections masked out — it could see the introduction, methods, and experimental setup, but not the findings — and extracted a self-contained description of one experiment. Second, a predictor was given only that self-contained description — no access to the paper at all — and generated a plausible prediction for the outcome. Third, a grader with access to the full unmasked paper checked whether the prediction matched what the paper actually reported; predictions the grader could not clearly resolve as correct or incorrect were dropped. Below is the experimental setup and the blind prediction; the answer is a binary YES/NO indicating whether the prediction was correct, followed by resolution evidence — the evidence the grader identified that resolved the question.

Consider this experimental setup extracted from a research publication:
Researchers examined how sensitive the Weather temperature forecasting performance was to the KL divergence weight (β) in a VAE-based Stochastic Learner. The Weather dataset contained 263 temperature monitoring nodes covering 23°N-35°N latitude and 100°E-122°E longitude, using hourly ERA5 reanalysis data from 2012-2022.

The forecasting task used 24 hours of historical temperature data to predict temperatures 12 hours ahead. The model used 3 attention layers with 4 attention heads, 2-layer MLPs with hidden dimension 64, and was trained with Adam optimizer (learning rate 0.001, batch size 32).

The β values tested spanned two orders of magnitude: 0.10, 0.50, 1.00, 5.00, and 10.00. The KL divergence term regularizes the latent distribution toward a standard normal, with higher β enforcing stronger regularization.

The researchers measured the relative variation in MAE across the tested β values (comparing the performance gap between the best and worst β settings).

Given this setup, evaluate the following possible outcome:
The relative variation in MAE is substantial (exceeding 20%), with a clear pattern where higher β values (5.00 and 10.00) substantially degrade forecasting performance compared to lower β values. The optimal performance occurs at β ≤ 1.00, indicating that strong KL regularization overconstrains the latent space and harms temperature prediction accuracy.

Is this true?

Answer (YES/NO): NO